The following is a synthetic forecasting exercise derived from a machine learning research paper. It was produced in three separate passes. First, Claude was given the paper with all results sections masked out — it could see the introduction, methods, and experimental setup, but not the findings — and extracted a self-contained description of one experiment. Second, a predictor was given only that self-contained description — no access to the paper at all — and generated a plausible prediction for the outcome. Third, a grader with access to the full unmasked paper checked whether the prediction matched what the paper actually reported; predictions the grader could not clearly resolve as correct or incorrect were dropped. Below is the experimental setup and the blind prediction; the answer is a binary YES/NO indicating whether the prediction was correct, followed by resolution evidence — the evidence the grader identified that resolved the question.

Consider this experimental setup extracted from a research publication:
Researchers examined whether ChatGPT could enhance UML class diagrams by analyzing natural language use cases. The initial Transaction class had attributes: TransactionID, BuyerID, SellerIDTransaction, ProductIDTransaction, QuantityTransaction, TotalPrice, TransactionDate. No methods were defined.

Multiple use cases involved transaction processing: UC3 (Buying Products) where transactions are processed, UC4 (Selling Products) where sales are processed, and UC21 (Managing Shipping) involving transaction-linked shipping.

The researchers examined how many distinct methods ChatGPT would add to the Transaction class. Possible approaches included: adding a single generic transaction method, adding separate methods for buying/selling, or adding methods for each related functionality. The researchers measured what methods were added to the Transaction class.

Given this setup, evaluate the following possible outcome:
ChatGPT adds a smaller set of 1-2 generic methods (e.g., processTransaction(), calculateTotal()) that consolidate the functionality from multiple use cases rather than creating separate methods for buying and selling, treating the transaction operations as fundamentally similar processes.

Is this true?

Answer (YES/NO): NO